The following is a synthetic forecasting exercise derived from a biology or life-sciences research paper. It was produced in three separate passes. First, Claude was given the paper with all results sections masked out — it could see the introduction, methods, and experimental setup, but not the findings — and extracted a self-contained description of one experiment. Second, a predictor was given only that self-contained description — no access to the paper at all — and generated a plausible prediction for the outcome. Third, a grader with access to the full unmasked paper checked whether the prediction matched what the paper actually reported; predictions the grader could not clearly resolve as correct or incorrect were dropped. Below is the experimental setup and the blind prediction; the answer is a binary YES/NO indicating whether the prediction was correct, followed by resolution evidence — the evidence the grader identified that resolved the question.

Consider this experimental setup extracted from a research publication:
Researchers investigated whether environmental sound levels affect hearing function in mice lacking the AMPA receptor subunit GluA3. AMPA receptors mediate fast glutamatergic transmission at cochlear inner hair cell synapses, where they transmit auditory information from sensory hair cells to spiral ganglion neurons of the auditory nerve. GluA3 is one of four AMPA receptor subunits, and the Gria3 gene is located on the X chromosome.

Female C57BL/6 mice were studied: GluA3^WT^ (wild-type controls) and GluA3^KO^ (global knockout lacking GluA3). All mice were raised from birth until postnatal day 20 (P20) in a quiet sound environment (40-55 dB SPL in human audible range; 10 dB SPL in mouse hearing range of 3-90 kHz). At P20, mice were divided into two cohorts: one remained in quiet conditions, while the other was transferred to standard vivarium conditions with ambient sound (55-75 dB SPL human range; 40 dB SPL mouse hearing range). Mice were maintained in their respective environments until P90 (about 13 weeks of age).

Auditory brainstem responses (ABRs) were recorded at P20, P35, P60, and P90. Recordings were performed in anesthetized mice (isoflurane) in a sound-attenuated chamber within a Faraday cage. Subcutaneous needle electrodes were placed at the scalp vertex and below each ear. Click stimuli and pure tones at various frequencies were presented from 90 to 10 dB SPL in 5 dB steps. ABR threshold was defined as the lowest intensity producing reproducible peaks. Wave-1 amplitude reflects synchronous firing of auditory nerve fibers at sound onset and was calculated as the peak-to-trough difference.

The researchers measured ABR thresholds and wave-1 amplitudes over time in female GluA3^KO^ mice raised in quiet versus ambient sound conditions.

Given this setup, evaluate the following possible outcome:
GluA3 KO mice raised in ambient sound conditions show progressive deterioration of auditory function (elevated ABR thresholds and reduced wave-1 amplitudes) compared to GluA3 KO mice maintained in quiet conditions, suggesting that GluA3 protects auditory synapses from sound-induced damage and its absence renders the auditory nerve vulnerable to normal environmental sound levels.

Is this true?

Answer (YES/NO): YES